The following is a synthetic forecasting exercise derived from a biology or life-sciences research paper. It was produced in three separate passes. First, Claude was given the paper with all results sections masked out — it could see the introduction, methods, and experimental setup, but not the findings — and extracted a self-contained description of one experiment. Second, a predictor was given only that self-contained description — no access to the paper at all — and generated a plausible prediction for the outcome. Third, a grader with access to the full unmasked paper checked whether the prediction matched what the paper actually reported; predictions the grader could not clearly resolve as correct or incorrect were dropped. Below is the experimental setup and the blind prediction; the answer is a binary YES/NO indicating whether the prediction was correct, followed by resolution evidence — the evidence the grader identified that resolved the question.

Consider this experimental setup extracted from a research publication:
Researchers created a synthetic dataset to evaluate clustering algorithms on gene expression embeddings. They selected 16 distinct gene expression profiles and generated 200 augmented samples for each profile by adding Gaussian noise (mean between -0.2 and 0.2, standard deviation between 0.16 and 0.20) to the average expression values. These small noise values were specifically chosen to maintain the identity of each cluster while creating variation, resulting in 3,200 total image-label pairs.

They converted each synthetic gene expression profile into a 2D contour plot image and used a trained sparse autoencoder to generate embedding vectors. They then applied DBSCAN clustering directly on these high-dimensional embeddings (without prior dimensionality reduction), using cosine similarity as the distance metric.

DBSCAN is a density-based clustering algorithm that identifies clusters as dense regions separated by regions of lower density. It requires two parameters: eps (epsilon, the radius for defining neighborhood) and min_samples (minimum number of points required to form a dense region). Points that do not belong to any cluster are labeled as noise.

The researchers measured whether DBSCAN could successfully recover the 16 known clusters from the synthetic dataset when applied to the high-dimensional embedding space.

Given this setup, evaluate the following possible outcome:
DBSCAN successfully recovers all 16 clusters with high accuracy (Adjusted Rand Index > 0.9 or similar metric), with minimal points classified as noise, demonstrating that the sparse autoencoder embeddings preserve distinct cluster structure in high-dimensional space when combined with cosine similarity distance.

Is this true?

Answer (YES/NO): NO